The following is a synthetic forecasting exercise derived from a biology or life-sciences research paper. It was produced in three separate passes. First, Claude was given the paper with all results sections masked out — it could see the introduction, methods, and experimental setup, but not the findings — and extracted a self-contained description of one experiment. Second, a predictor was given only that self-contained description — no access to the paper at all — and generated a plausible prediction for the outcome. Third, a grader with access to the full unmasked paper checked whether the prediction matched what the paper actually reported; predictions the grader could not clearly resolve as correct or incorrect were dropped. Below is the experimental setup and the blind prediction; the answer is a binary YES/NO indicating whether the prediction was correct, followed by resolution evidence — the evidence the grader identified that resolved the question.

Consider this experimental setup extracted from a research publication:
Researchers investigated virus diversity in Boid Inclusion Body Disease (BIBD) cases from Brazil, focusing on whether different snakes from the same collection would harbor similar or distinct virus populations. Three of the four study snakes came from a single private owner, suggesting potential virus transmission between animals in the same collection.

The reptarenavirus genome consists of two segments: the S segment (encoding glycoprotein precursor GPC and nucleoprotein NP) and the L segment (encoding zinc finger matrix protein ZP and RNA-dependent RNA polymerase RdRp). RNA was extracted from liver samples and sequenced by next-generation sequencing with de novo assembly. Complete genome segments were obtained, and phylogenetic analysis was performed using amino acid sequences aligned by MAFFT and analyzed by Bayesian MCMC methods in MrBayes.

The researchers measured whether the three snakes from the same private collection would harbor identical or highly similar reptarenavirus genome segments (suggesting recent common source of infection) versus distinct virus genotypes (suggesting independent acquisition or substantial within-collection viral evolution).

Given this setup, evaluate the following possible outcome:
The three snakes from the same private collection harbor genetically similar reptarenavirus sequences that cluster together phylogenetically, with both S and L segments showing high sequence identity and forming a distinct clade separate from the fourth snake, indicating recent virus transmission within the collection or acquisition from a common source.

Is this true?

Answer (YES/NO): NO